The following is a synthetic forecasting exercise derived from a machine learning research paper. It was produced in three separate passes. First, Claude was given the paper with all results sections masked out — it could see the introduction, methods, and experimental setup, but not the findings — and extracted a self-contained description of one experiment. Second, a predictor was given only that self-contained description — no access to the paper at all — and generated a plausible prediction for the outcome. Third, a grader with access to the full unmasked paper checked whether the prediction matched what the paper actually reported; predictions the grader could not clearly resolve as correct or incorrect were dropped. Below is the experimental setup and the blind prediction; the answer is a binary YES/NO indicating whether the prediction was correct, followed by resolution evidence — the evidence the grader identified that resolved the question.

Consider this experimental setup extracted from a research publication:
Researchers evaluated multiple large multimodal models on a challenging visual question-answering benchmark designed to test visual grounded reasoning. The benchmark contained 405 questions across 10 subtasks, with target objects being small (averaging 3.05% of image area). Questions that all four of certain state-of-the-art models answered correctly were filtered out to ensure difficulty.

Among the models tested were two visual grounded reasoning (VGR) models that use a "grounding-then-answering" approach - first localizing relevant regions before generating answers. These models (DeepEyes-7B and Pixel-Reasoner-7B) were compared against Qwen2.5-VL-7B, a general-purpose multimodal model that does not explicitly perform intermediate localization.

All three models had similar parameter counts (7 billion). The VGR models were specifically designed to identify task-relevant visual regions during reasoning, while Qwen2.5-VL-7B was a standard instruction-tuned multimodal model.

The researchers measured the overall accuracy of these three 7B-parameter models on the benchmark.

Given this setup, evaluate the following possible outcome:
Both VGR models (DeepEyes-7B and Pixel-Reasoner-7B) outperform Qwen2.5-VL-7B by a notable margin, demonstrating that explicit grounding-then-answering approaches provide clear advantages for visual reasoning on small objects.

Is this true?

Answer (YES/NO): NO